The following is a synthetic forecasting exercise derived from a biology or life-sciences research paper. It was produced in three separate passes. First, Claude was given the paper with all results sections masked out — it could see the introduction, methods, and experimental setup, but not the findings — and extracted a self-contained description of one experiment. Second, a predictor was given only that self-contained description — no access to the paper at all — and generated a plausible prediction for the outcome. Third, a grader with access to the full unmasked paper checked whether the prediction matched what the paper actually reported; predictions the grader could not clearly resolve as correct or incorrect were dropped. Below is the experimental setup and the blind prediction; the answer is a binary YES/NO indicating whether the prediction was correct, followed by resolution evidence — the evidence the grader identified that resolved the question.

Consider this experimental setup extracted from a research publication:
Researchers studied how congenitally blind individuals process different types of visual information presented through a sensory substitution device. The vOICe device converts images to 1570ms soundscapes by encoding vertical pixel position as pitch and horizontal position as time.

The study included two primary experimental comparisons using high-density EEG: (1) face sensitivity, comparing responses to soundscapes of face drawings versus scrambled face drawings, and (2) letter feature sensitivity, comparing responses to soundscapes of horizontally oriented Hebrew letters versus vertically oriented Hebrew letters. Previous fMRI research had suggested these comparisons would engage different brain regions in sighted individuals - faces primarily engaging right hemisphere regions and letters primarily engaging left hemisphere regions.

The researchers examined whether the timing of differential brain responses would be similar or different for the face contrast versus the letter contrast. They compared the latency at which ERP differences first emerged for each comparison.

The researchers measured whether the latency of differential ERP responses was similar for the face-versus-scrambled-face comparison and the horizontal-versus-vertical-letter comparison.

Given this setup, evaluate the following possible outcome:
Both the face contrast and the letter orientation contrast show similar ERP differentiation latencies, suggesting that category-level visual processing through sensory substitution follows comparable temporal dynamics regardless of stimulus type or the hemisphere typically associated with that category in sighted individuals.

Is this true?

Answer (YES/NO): NO